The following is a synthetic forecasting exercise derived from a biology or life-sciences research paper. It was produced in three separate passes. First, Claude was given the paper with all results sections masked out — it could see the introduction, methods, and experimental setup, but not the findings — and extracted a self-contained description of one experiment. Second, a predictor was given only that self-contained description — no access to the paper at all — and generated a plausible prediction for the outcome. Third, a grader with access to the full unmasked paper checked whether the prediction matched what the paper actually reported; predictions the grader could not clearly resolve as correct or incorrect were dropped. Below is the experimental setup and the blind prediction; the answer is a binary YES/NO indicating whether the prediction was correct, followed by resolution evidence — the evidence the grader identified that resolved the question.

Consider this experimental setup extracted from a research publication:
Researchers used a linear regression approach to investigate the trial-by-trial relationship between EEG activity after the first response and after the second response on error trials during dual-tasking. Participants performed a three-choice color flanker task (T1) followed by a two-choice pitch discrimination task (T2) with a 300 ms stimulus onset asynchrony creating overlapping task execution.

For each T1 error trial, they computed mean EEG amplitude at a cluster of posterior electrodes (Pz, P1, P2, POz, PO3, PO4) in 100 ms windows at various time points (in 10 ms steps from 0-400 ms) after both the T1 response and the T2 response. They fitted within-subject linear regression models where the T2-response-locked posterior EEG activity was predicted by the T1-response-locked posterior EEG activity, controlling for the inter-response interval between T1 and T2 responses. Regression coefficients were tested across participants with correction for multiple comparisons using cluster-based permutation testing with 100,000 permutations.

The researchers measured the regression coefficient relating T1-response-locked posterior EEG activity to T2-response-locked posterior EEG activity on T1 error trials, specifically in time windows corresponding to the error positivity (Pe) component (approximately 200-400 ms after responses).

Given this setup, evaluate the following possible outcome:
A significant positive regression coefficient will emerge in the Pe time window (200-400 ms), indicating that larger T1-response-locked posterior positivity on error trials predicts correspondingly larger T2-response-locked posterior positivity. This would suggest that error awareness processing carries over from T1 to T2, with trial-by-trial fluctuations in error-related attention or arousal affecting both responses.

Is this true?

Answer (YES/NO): NO